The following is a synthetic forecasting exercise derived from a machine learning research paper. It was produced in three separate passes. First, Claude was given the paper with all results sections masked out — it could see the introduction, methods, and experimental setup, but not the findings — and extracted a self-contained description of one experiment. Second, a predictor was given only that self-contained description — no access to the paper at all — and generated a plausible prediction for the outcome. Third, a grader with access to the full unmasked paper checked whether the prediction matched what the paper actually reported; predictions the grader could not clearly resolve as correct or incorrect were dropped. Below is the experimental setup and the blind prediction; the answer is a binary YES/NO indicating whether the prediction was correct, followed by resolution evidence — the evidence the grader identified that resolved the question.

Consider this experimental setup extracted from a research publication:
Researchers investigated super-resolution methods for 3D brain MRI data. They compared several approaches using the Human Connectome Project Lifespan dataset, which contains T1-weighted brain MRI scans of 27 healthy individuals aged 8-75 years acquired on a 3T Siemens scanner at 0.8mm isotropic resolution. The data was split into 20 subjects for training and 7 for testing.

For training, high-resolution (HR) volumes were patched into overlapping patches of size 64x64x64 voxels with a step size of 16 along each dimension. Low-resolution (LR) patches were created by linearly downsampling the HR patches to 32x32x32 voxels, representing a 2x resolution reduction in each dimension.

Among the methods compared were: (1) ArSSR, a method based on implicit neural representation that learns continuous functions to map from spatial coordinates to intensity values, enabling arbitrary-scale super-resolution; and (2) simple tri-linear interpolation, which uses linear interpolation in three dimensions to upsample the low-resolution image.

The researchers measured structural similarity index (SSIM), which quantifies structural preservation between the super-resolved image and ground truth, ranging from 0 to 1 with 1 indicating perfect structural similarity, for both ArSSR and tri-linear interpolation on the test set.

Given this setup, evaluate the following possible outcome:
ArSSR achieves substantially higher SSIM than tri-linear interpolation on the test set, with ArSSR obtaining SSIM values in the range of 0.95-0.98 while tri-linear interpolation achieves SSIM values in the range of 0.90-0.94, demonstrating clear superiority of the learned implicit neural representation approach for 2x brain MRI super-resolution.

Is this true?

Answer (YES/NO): NO